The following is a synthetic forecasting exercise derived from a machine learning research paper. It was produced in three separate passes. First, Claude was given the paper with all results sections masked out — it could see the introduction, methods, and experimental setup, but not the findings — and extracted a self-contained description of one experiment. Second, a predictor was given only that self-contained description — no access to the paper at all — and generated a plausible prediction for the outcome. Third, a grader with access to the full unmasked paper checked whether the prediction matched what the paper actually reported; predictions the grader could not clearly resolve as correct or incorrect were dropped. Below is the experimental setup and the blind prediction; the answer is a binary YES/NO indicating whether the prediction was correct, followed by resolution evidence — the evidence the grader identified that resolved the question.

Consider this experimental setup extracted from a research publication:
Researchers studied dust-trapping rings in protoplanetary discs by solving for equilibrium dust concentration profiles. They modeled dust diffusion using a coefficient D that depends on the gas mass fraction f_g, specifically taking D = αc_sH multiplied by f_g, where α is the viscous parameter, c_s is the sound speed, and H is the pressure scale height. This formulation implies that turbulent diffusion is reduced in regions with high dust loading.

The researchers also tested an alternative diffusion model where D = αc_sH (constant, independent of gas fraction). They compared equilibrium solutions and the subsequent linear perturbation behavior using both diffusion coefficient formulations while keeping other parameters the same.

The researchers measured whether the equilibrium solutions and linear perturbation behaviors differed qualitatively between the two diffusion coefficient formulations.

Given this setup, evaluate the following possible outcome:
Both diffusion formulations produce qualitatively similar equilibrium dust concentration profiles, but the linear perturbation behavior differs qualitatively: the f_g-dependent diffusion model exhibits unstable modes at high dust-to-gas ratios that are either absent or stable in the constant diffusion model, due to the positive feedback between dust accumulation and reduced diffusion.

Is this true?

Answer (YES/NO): NO